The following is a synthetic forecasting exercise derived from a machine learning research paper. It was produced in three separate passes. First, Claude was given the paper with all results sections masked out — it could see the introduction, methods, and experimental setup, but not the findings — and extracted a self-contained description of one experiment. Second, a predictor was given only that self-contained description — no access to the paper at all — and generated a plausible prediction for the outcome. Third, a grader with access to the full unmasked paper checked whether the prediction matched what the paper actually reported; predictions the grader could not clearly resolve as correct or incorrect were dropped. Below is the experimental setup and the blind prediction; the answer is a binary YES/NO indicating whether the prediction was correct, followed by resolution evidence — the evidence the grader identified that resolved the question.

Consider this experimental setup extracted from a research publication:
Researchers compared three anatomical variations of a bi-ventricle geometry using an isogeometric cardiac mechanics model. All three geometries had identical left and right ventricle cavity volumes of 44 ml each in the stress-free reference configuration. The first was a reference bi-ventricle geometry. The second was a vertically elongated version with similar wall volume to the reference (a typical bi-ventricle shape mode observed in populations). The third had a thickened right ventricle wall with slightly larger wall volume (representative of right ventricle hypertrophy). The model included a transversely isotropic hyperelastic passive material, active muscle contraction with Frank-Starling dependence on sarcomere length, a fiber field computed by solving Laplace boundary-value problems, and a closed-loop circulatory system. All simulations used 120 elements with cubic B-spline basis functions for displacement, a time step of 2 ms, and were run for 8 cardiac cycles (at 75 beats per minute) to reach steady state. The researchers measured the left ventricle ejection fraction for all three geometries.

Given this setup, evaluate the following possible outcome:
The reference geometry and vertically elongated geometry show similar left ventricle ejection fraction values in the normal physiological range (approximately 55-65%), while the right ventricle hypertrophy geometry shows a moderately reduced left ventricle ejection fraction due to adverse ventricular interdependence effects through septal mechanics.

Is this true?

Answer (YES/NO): NO